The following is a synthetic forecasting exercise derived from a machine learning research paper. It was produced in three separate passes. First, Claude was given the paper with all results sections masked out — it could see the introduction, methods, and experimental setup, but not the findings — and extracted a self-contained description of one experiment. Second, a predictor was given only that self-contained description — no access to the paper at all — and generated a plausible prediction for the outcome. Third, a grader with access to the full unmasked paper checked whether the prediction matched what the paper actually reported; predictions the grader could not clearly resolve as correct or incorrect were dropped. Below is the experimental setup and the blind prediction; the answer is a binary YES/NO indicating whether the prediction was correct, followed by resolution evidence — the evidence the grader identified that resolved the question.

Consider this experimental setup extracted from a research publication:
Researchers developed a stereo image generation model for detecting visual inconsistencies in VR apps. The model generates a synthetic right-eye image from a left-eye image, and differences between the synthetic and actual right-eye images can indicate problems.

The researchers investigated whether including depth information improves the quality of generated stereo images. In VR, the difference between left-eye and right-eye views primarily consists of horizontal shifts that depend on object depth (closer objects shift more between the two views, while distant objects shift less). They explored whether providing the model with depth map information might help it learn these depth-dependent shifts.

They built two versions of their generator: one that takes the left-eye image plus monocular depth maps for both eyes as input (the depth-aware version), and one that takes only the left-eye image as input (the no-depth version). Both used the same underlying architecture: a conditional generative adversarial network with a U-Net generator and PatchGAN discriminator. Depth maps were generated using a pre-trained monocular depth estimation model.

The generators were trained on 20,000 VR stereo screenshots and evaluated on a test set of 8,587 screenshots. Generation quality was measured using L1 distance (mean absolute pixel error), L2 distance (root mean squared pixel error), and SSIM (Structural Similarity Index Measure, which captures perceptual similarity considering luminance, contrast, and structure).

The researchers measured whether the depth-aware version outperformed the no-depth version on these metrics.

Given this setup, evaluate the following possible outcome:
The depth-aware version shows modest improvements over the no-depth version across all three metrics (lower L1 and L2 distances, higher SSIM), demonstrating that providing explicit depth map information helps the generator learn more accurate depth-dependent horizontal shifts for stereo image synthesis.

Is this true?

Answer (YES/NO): YES